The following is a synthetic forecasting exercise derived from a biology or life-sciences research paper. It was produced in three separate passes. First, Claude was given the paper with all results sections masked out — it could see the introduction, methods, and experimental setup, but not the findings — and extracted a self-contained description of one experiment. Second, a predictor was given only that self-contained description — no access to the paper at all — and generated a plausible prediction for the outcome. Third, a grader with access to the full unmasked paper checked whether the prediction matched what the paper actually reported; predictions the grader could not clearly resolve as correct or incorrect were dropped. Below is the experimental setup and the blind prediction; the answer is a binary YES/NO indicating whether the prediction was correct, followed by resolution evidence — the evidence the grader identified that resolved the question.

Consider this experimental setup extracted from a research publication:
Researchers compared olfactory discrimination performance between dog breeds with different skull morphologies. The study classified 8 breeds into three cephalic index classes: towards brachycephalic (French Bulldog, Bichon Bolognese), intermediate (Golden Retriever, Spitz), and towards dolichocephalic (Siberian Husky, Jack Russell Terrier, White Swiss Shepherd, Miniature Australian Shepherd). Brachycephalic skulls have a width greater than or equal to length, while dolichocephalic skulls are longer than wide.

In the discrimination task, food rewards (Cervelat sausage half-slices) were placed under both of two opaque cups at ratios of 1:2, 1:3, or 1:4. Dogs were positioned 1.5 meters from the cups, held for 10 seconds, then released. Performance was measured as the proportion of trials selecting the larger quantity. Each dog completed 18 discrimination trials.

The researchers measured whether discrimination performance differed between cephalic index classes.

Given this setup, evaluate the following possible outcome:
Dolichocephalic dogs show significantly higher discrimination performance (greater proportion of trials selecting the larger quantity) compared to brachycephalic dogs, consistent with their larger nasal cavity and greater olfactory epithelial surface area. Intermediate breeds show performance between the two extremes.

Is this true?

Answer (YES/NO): NO